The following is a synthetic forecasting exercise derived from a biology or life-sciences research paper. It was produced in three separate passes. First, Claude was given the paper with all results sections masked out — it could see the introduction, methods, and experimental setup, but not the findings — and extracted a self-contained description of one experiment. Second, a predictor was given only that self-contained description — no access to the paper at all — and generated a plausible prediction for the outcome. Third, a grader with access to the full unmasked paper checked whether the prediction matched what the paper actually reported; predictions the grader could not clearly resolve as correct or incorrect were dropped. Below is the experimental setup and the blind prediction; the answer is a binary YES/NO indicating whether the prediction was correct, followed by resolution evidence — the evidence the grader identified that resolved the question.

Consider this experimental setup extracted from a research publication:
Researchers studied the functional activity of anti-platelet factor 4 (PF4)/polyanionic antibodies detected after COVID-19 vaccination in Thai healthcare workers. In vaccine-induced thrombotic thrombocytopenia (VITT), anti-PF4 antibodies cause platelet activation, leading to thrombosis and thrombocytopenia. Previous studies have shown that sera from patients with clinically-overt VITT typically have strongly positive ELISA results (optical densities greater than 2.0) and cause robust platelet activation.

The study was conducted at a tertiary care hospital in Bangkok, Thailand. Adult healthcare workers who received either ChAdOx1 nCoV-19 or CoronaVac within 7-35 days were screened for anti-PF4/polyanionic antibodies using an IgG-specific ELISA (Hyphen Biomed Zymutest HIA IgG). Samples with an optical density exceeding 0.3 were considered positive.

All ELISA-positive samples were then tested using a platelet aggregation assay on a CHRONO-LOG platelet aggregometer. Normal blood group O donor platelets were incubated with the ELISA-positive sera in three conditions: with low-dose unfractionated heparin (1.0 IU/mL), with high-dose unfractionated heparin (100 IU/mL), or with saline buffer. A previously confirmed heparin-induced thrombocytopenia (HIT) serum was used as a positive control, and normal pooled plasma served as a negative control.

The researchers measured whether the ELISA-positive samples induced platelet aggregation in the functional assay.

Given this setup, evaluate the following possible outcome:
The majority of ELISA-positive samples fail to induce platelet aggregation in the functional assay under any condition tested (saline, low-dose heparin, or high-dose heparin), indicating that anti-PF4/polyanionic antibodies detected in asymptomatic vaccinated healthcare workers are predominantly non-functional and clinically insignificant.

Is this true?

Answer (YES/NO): YES